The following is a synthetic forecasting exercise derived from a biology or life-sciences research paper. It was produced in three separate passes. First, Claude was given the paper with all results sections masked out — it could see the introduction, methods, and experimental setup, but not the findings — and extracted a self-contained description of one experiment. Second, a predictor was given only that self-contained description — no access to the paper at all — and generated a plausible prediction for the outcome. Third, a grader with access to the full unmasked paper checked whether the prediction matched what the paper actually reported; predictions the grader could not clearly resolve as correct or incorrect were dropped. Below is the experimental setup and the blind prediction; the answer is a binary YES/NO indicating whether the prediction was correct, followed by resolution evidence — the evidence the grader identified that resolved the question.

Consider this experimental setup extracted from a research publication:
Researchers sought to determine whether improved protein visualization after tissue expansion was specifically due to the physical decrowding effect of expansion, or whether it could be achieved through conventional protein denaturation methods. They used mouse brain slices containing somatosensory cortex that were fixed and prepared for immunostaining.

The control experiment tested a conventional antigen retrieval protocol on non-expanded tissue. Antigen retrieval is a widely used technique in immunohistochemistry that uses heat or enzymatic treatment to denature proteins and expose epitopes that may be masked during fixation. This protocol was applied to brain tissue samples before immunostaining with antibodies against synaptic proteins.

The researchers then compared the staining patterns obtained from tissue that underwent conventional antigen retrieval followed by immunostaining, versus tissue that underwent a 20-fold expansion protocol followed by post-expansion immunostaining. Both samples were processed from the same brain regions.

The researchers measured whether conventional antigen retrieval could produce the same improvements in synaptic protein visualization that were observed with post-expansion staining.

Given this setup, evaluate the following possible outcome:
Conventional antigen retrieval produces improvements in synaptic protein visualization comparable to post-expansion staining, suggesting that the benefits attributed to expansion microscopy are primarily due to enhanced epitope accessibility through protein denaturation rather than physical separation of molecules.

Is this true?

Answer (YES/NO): NO